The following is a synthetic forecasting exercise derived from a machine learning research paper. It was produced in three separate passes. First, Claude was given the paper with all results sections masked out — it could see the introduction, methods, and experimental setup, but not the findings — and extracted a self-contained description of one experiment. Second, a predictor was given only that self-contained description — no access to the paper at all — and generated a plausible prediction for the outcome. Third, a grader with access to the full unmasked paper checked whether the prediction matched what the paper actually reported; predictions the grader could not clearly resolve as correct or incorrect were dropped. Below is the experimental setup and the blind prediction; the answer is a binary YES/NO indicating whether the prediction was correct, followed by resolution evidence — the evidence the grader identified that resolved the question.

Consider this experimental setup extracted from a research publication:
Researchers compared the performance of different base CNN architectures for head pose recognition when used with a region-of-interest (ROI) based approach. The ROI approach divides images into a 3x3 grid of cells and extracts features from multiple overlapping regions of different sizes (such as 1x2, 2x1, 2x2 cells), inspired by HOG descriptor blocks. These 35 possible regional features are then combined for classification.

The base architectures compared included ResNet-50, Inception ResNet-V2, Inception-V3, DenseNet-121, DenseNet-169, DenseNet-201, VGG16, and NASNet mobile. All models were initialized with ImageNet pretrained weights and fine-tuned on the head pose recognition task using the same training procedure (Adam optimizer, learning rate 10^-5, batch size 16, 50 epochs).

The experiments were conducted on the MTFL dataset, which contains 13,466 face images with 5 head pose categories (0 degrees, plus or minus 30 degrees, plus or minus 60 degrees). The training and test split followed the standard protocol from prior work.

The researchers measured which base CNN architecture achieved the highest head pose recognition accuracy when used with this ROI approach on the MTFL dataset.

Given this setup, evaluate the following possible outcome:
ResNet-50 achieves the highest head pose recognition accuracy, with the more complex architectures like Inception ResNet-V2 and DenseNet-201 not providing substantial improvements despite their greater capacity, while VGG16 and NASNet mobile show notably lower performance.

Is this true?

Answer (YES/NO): NO